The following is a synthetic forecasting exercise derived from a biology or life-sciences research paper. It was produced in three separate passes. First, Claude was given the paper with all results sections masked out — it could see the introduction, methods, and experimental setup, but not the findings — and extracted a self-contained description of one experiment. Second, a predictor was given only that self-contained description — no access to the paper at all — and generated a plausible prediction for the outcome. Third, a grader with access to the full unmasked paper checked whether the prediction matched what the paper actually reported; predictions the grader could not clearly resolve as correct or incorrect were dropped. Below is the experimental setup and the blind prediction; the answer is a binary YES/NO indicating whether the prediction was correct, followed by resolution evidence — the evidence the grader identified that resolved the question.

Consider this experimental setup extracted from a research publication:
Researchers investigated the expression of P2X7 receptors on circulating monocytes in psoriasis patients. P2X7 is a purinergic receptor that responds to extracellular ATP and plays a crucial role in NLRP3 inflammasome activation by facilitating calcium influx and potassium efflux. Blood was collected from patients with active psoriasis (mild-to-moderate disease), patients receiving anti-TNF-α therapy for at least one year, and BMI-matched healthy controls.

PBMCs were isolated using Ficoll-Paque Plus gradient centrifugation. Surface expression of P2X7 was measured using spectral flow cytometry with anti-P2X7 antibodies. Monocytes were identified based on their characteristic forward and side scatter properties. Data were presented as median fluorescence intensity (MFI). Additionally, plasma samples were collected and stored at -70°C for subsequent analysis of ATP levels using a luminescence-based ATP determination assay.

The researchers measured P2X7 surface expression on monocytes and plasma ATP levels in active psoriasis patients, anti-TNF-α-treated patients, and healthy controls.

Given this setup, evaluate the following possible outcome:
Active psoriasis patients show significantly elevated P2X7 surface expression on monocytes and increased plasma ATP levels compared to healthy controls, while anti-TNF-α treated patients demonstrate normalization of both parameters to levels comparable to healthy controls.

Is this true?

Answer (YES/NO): YES